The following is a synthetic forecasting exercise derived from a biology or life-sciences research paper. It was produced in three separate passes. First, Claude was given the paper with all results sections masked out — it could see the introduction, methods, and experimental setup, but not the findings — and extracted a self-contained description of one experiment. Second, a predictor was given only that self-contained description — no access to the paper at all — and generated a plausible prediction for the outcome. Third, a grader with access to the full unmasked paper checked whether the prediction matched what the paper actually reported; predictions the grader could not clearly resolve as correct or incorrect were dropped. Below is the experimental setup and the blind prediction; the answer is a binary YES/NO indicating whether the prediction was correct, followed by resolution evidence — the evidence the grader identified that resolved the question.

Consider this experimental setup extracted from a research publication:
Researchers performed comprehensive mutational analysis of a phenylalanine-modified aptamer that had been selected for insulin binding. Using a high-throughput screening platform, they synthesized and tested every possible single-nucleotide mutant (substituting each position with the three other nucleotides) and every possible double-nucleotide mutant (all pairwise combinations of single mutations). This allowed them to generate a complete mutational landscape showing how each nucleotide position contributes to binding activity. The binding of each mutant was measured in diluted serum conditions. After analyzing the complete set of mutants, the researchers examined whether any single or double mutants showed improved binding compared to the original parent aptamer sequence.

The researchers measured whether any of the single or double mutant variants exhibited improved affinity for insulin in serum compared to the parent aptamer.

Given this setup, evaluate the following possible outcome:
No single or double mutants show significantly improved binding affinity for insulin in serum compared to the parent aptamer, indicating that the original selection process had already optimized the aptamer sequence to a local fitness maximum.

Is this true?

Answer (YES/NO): NO